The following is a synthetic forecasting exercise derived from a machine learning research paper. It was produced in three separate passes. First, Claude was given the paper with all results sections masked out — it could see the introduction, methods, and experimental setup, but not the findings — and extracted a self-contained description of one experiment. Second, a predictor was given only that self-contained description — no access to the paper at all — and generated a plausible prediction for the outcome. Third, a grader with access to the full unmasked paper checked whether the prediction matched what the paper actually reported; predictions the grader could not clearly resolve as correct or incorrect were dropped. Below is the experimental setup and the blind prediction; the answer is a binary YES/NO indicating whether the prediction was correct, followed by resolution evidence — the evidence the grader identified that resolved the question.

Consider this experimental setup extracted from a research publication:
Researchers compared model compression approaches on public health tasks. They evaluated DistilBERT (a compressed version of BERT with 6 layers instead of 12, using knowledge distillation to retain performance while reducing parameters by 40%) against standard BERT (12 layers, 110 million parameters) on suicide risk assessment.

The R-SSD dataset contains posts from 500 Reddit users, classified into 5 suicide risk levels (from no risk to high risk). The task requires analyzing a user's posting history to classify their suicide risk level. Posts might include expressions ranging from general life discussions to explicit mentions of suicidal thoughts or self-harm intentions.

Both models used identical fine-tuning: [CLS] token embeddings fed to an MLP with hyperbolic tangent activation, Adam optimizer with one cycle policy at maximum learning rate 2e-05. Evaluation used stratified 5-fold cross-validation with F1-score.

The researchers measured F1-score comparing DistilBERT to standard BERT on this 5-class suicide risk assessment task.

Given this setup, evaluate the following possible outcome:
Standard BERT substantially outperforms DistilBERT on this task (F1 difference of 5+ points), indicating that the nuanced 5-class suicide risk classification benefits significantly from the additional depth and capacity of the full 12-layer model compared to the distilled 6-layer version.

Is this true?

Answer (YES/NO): NO